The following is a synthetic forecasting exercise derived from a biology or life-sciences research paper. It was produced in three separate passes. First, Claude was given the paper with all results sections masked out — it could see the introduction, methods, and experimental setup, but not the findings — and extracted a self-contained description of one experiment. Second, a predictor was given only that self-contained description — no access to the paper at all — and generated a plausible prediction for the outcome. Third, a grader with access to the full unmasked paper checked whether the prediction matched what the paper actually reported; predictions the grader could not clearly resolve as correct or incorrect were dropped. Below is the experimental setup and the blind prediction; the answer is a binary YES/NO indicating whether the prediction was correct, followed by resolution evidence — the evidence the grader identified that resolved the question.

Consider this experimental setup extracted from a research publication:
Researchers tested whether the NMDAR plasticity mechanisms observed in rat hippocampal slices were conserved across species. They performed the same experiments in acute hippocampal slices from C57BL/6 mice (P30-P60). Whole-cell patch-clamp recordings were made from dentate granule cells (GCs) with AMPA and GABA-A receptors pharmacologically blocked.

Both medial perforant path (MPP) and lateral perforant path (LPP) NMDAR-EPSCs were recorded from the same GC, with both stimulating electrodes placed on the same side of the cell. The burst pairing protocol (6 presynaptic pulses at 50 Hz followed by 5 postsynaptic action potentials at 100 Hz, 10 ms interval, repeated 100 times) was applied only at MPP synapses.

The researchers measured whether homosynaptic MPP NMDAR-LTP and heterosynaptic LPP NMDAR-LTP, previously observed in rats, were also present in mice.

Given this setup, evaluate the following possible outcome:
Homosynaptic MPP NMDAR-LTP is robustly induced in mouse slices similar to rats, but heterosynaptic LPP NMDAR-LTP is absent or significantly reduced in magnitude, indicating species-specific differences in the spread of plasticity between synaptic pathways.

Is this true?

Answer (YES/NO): NO